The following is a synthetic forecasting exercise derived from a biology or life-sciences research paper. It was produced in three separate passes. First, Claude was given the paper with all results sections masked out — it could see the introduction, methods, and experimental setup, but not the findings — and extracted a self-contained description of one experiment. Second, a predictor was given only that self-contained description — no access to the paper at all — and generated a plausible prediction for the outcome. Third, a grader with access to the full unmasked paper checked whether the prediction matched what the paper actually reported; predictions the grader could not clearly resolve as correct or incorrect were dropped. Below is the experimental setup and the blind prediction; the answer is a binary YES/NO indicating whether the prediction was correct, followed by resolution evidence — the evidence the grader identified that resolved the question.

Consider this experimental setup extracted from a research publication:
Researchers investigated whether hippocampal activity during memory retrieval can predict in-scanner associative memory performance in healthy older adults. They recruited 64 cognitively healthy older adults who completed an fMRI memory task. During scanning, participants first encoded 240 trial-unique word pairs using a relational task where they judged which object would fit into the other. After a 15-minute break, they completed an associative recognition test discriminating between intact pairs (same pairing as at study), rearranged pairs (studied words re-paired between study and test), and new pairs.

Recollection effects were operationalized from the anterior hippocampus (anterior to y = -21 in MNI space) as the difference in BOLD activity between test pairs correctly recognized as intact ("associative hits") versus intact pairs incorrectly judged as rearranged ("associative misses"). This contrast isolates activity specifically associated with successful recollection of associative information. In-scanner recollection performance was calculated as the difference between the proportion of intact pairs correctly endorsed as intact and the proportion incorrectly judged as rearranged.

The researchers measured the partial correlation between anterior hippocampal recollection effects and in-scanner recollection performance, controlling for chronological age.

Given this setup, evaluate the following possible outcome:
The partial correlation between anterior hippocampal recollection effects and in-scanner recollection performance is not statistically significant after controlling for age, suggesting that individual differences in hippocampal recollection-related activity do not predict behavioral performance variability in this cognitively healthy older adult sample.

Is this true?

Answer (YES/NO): NO